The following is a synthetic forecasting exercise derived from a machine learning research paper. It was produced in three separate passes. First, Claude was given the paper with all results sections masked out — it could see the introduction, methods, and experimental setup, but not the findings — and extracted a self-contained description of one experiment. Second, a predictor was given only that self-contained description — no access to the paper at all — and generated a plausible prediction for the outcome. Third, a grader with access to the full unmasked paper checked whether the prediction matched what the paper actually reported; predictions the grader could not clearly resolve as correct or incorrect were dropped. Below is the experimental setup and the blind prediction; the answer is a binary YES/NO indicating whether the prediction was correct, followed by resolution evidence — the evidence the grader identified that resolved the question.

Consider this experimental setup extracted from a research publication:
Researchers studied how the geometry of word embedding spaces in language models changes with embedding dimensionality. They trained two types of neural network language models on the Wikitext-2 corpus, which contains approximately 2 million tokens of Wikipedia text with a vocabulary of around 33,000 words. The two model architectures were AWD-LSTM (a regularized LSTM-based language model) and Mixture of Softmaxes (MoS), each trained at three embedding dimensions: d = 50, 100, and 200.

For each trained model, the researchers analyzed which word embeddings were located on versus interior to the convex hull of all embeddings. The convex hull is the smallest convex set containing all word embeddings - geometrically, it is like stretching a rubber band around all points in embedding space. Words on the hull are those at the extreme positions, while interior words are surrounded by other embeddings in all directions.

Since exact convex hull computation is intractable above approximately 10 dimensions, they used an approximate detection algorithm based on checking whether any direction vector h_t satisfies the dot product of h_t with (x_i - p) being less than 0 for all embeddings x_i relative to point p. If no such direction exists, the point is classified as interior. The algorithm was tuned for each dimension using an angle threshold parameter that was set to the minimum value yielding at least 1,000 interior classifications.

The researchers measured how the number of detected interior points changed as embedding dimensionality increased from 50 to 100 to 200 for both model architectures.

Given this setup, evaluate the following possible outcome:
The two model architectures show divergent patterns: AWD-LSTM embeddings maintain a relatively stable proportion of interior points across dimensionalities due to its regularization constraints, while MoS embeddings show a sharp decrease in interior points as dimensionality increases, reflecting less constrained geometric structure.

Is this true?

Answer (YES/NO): NO